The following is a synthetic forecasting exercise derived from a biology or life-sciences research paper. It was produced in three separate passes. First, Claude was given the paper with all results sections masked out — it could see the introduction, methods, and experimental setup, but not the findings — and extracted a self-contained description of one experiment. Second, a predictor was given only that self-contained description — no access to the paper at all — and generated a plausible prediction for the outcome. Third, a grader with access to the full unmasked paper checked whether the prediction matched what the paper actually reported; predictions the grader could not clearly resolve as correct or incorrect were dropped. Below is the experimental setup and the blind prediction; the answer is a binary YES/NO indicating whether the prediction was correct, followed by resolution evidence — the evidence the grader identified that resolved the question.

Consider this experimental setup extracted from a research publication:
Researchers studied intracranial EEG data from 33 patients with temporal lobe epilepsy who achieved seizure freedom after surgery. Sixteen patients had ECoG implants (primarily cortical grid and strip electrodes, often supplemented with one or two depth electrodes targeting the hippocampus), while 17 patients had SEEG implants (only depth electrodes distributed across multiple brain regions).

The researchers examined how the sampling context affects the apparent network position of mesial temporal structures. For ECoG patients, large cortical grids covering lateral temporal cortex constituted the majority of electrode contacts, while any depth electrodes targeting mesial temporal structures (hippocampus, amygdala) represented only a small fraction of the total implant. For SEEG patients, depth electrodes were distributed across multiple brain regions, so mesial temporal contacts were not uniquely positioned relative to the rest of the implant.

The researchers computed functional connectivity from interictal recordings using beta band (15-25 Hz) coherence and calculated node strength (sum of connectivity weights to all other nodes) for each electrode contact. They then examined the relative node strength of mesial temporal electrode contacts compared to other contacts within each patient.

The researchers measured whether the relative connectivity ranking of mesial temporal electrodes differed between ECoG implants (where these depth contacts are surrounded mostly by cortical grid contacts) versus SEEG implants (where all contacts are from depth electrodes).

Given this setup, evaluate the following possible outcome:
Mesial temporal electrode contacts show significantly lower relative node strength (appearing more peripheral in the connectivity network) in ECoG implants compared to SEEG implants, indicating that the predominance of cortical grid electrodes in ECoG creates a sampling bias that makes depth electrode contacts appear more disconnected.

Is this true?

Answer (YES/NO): NO